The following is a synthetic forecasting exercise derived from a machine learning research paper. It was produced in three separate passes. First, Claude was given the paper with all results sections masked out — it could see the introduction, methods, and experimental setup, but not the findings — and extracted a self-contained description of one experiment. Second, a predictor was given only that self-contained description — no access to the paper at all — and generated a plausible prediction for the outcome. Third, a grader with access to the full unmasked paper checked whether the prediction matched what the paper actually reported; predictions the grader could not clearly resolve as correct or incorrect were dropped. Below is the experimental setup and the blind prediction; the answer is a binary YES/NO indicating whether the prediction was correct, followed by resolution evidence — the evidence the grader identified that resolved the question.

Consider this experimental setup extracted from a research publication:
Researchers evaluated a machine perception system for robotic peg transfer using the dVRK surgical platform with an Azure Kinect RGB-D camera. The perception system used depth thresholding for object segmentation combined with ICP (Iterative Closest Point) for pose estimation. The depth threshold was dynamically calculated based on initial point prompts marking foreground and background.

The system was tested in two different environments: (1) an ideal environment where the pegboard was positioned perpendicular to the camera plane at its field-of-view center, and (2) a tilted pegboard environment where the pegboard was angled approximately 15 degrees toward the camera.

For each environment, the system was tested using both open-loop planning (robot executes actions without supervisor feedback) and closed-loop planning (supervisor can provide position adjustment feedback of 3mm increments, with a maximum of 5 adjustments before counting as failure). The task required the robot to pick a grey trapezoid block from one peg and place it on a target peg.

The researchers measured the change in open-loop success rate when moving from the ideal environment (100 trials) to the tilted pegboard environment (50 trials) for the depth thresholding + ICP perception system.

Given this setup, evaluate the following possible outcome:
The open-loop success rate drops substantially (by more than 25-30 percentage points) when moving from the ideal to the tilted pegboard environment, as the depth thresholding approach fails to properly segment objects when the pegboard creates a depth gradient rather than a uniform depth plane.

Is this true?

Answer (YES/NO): YES